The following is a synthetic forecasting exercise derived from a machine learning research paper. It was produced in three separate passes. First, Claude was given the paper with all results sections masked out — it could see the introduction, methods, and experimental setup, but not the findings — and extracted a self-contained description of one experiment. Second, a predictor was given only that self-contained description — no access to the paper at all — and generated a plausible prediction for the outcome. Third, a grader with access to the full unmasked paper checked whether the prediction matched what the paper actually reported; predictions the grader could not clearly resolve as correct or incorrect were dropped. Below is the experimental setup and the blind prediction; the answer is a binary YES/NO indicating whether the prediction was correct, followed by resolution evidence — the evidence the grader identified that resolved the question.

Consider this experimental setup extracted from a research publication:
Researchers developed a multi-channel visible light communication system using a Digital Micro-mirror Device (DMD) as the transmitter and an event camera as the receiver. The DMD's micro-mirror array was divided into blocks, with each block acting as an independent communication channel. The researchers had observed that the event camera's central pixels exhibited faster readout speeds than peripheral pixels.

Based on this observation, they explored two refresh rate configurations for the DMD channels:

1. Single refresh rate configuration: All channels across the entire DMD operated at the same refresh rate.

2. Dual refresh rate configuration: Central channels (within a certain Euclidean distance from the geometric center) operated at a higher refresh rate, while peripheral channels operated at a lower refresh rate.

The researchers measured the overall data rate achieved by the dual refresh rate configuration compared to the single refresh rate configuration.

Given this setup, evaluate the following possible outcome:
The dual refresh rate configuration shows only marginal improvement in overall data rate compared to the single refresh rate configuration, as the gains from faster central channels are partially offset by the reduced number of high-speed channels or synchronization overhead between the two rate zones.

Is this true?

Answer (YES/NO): NO